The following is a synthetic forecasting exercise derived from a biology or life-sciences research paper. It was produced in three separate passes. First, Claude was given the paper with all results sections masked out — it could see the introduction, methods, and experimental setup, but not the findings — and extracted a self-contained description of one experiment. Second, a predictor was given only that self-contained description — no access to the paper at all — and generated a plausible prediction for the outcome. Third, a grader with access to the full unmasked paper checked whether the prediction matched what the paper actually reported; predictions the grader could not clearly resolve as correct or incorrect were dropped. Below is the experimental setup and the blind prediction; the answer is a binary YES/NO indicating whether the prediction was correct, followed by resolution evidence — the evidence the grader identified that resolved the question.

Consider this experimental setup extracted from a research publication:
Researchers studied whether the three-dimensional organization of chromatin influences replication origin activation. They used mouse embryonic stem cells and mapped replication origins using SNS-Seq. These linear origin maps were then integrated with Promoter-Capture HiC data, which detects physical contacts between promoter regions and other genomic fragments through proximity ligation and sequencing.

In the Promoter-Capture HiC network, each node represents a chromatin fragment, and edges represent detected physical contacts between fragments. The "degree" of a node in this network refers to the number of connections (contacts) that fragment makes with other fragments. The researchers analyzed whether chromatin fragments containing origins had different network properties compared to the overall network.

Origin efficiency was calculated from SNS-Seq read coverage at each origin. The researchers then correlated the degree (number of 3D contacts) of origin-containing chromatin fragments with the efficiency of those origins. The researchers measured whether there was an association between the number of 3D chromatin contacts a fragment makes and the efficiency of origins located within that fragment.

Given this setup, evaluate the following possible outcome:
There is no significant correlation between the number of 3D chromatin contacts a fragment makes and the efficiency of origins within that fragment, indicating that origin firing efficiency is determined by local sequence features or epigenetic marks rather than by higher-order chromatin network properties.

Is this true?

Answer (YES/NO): NO